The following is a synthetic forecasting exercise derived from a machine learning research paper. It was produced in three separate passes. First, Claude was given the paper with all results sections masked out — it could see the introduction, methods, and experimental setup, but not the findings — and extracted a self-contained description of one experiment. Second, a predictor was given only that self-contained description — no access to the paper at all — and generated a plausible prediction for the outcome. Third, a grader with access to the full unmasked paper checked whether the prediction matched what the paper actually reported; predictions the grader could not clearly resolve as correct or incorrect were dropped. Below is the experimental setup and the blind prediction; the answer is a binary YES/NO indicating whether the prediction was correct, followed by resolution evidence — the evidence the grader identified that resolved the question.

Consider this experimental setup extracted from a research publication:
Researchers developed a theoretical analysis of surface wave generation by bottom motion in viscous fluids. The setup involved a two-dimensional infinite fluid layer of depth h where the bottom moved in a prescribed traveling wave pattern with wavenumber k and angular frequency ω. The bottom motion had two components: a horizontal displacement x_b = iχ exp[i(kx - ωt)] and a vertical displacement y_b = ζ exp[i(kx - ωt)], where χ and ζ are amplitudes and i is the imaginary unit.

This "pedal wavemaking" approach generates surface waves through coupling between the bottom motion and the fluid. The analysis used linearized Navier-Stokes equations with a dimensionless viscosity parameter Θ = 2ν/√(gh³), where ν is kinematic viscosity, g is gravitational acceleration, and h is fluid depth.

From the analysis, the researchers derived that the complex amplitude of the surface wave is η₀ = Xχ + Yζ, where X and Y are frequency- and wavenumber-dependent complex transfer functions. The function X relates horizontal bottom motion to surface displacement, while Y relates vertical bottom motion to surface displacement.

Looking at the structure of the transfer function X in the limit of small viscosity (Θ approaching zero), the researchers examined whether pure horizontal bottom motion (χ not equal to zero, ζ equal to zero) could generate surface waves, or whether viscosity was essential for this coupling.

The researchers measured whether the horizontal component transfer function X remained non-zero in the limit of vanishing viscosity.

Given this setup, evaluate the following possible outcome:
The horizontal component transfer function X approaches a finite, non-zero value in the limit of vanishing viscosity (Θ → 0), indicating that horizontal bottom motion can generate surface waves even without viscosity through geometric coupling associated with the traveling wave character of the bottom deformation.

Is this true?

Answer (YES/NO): NO